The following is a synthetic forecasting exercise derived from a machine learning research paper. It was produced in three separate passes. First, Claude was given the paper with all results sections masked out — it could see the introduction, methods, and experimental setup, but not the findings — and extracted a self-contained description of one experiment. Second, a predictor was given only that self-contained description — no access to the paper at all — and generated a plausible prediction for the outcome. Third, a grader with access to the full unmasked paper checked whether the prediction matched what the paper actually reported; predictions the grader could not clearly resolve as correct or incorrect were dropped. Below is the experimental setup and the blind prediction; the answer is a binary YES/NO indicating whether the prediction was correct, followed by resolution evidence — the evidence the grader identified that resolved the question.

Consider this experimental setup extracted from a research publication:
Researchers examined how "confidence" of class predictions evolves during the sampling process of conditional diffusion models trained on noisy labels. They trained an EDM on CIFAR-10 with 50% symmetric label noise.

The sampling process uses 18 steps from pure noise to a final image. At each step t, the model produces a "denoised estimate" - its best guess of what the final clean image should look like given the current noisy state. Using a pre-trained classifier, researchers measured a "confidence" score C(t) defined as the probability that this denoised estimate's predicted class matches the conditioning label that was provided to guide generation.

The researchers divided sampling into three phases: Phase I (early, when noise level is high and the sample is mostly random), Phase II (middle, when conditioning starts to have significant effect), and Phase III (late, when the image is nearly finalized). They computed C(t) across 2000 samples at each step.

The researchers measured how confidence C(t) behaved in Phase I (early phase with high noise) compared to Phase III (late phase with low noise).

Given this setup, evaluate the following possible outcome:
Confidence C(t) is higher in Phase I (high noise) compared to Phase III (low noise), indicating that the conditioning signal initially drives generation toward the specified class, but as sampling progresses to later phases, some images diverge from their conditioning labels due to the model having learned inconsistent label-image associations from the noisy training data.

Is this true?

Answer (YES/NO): NO